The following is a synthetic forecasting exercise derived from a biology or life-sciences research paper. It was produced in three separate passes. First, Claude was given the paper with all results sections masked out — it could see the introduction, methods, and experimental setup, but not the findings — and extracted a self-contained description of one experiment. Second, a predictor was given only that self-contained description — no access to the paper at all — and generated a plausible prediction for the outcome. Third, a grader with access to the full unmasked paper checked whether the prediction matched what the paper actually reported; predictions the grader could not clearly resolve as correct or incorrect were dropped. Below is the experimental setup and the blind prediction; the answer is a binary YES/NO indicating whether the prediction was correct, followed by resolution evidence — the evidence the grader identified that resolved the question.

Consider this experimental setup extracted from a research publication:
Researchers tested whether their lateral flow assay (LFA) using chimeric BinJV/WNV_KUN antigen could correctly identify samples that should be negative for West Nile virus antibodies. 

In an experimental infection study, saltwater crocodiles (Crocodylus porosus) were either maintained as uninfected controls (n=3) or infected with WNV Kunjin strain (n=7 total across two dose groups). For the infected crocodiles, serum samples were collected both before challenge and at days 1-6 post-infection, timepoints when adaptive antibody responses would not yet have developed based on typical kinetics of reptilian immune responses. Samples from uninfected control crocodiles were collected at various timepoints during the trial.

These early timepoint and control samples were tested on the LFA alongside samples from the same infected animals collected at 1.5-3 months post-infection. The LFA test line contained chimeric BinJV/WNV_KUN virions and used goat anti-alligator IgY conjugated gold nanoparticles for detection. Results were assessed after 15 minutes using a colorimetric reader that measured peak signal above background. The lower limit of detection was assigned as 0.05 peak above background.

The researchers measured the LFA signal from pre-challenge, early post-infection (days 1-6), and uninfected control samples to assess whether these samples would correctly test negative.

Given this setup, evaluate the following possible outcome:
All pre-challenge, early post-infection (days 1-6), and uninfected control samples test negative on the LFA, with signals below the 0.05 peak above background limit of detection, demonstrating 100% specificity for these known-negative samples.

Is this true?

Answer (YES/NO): YES